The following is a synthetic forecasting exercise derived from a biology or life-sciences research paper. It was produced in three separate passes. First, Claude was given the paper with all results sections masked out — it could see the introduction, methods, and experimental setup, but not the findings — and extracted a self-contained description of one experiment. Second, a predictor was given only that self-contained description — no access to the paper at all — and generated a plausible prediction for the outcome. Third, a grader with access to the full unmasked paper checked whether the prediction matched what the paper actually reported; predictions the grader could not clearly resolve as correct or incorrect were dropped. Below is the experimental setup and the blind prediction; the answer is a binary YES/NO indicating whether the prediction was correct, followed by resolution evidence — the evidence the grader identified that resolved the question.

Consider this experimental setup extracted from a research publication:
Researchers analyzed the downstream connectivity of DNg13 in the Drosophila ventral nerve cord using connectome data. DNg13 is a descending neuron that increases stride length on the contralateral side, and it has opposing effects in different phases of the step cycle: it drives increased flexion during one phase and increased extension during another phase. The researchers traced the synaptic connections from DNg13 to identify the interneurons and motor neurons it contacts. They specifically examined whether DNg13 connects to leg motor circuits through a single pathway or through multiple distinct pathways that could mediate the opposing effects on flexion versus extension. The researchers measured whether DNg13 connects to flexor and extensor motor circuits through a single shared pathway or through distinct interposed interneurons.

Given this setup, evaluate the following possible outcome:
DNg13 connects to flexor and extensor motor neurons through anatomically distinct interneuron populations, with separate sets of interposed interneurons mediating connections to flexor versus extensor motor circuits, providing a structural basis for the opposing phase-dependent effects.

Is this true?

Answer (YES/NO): YES